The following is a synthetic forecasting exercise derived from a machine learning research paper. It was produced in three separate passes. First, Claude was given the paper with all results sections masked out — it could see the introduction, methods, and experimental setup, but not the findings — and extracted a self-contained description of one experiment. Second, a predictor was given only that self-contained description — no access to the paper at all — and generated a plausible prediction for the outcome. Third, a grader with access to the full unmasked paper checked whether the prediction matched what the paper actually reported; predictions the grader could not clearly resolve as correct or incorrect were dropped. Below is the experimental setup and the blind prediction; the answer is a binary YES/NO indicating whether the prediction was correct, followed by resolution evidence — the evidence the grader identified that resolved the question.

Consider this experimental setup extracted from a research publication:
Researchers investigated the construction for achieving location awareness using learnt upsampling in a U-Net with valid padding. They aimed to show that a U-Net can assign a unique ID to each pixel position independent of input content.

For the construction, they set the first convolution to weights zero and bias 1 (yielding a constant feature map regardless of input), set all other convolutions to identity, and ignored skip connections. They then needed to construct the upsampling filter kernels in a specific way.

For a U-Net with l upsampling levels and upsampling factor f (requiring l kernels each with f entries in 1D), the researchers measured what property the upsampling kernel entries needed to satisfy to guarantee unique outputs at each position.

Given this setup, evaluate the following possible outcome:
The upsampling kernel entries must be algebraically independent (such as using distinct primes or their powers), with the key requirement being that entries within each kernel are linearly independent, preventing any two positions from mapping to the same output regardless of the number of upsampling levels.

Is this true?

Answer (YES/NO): NO